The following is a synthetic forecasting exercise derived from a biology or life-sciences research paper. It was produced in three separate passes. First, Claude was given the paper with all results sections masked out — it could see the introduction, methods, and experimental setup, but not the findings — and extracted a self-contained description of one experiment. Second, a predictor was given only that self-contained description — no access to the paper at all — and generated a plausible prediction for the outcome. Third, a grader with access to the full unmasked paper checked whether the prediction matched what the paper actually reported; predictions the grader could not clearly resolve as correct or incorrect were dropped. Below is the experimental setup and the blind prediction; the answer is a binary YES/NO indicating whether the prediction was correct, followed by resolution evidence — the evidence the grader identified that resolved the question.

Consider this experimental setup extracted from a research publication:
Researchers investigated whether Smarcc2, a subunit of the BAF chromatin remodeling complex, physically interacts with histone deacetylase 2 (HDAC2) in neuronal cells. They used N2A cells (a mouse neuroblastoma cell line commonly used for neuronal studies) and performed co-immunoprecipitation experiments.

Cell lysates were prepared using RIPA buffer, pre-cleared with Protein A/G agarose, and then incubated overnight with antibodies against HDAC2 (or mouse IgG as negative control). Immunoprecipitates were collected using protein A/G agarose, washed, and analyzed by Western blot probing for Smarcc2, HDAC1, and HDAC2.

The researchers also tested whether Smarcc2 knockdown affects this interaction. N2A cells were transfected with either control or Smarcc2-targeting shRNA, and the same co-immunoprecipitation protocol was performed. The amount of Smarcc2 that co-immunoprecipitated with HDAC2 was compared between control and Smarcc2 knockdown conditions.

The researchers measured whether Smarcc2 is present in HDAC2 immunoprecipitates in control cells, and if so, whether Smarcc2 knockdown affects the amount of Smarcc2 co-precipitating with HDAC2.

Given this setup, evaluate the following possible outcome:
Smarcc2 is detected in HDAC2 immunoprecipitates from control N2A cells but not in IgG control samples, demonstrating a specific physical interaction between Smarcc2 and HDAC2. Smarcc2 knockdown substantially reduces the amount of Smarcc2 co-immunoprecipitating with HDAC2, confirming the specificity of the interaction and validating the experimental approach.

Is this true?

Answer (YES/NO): YES